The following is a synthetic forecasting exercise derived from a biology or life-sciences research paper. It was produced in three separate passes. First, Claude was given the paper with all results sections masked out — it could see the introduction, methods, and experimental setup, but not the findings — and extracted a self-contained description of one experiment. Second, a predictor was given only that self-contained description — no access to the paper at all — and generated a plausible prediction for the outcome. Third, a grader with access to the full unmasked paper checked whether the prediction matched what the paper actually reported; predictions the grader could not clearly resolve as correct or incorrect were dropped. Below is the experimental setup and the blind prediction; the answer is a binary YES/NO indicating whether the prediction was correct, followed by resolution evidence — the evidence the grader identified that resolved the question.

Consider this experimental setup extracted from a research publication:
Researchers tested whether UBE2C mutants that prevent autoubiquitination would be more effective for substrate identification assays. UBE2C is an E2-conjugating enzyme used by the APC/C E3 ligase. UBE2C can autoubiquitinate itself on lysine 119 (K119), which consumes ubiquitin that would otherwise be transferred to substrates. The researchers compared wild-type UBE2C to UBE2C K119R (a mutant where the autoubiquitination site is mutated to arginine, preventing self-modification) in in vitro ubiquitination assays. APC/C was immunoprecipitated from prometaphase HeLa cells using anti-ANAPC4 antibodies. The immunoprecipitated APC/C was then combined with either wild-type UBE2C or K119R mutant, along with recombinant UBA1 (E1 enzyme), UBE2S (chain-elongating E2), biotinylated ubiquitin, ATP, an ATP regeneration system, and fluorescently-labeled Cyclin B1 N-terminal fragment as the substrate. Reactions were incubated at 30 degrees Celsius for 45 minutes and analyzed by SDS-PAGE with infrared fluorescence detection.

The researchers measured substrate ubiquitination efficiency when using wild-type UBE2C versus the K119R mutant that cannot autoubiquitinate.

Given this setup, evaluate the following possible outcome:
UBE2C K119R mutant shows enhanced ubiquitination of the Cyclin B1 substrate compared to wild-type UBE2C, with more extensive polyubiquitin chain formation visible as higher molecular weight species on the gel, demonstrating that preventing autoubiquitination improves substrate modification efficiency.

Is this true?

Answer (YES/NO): NO